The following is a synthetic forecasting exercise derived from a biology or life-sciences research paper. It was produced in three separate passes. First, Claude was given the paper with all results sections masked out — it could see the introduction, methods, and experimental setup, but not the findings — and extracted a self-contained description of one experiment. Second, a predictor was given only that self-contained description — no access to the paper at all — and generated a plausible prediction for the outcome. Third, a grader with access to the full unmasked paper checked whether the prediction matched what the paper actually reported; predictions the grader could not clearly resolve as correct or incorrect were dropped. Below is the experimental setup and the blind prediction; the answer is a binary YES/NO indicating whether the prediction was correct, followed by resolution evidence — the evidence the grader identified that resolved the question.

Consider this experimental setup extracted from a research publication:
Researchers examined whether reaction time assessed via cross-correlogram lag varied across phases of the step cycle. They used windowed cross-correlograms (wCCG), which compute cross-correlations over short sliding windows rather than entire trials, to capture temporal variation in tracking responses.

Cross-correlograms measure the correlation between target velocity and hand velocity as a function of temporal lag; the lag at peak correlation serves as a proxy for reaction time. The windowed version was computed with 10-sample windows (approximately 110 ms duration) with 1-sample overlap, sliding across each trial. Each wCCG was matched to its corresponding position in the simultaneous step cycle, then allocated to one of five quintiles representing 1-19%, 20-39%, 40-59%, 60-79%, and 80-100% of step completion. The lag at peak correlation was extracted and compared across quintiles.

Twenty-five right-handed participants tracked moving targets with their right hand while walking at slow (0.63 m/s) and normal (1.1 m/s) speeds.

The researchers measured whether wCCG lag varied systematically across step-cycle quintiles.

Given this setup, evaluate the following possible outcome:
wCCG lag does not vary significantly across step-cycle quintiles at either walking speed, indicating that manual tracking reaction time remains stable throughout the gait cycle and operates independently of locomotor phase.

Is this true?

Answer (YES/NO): NO